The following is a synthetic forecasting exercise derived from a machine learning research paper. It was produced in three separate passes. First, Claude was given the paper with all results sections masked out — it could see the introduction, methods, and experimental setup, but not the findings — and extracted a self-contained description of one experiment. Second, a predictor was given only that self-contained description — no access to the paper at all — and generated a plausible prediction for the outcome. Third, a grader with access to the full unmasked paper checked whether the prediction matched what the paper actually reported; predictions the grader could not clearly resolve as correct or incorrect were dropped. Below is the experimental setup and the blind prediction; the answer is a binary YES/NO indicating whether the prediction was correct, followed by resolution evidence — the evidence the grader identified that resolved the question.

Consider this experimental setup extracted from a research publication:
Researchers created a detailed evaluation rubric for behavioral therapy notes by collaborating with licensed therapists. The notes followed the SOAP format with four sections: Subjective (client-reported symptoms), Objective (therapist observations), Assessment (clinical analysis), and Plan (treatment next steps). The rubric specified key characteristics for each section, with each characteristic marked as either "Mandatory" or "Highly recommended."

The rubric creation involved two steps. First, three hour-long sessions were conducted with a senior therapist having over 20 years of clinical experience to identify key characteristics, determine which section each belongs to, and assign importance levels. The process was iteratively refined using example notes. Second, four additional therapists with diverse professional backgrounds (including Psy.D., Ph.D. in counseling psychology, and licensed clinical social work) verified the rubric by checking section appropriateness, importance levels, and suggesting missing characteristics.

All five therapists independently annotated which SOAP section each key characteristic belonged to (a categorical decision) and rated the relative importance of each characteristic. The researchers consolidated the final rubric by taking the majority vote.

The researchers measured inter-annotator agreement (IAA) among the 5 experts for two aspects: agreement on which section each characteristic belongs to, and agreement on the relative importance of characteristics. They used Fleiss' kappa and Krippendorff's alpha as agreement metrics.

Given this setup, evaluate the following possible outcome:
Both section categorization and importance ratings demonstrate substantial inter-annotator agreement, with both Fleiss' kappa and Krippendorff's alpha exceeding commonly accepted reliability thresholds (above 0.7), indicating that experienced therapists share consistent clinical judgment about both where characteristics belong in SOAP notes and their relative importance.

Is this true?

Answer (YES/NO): NO